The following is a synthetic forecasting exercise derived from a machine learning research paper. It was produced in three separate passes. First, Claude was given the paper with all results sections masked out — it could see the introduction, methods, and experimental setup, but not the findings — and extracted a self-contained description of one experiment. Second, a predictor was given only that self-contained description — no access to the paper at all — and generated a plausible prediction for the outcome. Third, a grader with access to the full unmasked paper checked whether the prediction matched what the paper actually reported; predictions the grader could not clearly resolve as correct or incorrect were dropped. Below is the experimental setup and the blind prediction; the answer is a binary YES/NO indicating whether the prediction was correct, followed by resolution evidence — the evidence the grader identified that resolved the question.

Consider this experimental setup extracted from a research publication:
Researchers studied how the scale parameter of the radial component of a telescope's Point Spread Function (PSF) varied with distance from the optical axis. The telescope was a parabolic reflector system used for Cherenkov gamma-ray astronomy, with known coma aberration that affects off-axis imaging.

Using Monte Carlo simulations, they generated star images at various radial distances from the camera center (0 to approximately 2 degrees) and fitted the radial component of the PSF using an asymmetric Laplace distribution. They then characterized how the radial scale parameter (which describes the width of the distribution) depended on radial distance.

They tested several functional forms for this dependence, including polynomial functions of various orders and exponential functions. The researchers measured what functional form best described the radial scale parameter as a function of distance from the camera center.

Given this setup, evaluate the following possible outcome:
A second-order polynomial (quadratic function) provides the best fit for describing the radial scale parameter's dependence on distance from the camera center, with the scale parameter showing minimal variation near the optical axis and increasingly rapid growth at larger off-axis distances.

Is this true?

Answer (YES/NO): NO